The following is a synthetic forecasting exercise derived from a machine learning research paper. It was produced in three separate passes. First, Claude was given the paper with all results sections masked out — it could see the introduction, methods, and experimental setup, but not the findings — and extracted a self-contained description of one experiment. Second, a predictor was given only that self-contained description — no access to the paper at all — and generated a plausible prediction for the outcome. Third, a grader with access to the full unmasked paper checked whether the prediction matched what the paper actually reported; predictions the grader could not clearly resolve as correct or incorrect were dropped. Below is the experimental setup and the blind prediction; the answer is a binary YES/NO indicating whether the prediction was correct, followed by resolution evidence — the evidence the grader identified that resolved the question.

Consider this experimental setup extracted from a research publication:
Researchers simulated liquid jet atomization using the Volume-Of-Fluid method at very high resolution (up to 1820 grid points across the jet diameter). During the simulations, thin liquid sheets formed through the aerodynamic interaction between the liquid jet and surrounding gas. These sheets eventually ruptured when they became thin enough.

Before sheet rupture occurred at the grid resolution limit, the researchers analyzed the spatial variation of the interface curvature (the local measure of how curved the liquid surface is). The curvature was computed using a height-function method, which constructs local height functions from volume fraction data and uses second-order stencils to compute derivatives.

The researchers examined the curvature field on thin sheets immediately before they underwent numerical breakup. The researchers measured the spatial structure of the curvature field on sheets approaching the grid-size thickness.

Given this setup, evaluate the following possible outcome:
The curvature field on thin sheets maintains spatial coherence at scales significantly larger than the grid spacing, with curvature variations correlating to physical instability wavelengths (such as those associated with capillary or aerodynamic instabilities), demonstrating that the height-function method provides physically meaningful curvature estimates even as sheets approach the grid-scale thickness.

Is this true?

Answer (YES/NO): NO